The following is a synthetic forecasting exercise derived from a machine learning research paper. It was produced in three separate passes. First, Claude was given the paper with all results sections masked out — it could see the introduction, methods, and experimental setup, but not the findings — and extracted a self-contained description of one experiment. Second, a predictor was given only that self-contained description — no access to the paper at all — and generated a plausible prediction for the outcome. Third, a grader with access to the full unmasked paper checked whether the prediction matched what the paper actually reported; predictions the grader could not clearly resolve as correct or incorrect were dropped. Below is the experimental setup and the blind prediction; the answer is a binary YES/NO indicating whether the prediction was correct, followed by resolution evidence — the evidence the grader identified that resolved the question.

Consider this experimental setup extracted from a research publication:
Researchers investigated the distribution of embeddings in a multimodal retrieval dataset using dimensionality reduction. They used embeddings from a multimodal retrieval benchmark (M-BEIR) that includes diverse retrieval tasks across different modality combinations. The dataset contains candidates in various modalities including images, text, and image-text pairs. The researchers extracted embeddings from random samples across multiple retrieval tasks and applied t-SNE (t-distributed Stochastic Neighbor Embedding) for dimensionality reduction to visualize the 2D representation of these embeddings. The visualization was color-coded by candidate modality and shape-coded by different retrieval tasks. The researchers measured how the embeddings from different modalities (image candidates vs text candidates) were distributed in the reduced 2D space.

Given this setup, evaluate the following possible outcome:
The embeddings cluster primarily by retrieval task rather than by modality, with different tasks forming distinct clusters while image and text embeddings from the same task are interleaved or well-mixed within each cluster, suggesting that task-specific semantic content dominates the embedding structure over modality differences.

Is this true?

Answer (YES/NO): NO